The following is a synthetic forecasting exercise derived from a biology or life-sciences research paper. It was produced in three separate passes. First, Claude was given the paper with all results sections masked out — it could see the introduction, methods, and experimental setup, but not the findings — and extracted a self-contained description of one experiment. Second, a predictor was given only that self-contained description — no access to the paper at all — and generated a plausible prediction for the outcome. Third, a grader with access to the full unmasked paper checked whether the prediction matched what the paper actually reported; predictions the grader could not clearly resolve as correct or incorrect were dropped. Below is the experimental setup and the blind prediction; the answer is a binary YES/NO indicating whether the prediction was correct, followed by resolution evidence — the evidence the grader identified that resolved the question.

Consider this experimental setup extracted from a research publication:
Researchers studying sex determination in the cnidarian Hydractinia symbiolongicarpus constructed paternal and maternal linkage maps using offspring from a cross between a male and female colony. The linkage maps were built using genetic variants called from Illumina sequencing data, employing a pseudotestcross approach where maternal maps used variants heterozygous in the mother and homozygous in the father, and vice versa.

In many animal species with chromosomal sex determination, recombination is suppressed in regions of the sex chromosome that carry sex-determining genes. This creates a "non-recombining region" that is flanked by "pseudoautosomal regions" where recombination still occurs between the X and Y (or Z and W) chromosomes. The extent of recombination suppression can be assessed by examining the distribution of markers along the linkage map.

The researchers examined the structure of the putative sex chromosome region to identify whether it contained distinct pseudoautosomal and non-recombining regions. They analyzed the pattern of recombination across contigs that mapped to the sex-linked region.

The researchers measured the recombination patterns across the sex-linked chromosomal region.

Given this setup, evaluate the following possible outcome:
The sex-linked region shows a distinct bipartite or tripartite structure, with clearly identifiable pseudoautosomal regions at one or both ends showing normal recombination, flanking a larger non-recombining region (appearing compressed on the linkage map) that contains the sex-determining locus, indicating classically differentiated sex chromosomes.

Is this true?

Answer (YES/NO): NO